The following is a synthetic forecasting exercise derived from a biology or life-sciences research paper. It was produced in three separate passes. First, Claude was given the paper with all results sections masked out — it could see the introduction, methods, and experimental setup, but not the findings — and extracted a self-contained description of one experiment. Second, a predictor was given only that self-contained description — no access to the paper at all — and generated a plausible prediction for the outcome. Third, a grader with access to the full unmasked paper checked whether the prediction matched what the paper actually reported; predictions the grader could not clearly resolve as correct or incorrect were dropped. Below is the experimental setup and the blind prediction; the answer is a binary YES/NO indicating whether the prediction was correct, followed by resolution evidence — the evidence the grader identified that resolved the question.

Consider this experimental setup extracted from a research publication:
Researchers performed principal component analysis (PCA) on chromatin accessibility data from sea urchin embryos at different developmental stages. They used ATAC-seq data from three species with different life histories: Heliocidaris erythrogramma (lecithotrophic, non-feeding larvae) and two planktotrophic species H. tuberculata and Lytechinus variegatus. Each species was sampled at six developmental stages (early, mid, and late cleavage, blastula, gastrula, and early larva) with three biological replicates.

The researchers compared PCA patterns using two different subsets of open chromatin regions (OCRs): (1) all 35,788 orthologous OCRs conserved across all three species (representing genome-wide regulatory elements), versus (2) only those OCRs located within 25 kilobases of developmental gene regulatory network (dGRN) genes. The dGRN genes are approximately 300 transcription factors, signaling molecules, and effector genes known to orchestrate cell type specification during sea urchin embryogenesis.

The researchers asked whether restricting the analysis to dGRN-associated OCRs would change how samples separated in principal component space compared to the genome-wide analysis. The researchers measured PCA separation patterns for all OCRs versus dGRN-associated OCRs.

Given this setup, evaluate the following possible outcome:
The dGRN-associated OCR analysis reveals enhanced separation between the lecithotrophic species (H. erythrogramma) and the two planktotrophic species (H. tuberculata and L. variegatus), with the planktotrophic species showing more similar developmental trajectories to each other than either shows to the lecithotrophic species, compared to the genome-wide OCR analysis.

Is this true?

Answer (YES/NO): YES